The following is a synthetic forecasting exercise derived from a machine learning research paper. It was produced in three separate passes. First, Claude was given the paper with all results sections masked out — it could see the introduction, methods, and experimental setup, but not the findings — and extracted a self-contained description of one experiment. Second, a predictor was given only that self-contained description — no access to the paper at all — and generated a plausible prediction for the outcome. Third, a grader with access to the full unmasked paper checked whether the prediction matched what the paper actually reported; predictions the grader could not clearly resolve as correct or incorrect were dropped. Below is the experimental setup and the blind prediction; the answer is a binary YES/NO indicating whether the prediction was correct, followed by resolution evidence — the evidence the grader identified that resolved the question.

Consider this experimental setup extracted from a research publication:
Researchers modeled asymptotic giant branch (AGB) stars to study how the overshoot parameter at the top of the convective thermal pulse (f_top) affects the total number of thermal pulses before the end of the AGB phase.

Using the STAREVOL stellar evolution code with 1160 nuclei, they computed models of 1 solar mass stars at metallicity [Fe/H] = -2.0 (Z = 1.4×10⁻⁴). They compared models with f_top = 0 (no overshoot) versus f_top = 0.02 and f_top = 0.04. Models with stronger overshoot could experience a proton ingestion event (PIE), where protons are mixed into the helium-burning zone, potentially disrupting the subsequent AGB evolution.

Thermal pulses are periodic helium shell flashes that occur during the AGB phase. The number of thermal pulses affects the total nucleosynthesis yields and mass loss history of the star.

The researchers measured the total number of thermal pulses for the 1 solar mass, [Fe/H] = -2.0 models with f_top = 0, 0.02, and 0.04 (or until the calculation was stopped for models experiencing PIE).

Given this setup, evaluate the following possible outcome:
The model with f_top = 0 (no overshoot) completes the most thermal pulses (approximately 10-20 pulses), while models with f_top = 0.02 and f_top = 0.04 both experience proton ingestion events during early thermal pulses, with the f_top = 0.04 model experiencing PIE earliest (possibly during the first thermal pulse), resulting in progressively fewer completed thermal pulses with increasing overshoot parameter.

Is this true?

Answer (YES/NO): NO